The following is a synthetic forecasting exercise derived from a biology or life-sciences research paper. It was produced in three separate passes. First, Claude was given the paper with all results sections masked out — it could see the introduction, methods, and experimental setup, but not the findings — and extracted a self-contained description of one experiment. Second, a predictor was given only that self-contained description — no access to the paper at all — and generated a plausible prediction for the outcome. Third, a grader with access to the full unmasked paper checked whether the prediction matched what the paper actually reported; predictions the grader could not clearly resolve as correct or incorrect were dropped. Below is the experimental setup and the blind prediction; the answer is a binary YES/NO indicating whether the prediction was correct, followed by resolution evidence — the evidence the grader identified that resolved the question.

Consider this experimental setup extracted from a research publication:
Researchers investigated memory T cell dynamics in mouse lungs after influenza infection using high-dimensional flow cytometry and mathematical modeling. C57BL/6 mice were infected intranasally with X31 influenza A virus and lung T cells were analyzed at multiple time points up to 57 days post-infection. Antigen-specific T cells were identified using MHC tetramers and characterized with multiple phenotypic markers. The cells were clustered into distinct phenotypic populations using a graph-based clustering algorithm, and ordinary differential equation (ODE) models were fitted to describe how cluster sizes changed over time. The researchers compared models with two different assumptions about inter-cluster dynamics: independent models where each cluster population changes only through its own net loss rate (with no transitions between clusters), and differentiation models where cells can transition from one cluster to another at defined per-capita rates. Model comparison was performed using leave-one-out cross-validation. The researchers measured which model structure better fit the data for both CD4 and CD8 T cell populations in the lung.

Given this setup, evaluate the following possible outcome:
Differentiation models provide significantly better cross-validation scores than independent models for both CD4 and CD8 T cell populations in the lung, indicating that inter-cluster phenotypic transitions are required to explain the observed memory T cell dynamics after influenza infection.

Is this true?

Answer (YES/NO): NO